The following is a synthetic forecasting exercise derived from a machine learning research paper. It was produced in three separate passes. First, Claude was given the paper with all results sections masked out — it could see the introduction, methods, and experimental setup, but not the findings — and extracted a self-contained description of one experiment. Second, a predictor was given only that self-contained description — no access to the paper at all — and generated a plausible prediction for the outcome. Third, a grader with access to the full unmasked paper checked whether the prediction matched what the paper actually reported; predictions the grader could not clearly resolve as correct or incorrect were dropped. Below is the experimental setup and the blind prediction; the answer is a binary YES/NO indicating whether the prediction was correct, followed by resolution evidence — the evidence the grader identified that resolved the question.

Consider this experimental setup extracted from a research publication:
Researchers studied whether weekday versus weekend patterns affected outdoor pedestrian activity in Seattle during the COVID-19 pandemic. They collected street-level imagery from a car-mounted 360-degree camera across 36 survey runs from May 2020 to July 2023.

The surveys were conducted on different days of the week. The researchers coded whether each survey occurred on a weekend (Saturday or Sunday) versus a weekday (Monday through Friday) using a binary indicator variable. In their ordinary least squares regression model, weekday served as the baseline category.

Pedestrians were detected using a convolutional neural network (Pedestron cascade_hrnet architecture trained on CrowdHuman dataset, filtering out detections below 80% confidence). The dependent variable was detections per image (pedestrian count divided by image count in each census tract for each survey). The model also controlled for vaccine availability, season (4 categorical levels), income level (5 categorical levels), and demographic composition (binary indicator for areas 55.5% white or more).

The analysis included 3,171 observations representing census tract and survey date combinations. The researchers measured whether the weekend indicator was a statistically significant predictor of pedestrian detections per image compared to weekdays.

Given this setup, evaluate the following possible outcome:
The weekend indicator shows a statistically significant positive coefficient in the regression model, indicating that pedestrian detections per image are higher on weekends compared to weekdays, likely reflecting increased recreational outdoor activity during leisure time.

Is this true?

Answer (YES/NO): NO